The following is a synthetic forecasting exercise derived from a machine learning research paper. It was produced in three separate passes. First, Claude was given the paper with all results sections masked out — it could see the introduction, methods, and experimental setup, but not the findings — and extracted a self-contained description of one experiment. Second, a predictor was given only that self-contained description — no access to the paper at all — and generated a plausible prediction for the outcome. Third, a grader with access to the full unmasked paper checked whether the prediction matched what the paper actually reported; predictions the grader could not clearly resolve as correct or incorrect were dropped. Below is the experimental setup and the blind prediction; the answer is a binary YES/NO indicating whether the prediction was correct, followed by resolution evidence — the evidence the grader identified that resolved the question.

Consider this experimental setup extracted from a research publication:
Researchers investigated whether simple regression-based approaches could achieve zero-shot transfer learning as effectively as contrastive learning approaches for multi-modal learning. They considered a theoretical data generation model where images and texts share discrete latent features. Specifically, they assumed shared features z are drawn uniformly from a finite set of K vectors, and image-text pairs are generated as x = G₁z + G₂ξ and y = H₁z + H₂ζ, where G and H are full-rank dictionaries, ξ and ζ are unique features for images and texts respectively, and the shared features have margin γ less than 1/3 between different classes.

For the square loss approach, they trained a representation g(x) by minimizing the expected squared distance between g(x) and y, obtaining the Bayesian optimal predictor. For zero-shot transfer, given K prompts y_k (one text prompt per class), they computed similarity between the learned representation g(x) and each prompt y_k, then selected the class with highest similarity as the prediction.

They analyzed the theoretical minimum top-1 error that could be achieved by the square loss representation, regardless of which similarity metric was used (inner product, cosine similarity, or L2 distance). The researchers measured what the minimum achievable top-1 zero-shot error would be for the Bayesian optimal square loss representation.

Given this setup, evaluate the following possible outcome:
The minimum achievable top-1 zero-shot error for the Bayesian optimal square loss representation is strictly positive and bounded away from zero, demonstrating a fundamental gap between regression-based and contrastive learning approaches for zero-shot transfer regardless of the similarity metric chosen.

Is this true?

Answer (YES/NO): YES